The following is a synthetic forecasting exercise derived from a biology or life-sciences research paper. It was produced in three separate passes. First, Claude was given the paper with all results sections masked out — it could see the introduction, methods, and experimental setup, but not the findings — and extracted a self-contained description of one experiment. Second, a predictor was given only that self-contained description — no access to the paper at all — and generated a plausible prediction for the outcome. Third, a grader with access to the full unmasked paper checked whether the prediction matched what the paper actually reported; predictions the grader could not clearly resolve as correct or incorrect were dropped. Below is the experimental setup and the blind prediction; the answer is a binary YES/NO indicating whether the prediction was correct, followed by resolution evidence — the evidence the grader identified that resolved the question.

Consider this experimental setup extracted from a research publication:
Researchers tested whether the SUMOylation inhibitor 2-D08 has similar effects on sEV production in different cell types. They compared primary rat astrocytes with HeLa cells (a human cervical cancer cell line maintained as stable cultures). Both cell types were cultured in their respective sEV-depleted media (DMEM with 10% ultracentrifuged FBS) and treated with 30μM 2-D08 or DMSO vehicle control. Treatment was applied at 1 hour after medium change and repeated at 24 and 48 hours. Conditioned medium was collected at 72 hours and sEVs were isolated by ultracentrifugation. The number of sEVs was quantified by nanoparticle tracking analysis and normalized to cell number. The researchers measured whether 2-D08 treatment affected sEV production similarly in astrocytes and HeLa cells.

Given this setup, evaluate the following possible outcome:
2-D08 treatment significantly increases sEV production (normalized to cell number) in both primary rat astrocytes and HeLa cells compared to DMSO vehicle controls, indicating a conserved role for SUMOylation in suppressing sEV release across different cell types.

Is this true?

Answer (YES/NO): YES